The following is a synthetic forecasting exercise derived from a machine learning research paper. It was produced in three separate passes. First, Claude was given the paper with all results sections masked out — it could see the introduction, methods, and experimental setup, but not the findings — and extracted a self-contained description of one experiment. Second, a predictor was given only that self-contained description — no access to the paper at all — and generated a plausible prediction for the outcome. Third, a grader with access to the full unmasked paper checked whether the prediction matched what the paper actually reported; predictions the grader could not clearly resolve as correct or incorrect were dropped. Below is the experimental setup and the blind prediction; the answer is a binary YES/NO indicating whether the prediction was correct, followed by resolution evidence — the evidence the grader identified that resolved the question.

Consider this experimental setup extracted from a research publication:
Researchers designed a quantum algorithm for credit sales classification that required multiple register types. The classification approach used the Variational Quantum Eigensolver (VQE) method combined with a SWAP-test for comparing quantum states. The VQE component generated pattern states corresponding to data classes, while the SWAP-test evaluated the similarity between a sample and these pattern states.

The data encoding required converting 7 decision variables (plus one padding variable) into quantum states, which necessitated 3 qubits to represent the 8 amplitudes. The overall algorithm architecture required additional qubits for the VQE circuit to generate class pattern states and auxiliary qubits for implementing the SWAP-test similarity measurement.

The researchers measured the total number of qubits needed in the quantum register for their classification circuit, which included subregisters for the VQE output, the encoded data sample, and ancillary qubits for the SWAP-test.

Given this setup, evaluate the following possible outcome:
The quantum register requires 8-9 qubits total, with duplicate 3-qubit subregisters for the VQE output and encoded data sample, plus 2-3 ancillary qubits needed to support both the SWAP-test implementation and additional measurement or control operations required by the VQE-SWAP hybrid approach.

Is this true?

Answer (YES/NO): YES